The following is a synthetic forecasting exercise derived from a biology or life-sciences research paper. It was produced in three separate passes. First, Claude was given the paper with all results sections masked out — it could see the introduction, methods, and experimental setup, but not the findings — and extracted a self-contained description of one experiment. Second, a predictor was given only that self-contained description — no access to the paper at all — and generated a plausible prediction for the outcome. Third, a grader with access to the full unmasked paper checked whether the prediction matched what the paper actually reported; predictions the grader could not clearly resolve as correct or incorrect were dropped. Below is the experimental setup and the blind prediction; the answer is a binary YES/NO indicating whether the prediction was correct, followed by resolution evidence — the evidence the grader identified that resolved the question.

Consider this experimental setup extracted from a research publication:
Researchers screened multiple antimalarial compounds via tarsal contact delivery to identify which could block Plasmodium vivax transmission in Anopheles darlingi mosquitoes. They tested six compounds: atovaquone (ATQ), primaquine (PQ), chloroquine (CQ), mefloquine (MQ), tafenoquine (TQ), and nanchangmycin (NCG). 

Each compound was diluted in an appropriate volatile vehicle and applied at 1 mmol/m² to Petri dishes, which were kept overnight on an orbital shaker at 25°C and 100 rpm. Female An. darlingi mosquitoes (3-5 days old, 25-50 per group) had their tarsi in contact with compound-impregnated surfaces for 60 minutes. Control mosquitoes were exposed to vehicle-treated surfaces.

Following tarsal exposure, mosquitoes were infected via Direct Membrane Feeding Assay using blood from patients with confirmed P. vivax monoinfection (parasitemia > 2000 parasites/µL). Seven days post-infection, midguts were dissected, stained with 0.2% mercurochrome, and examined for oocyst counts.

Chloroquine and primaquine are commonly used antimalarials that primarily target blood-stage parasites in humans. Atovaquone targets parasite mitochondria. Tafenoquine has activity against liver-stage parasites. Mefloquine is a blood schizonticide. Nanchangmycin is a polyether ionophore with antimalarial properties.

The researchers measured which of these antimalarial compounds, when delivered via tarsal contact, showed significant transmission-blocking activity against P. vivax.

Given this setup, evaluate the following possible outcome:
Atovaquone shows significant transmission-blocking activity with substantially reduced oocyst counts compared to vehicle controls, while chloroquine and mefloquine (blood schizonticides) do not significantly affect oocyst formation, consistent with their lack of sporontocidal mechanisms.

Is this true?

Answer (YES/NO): NO